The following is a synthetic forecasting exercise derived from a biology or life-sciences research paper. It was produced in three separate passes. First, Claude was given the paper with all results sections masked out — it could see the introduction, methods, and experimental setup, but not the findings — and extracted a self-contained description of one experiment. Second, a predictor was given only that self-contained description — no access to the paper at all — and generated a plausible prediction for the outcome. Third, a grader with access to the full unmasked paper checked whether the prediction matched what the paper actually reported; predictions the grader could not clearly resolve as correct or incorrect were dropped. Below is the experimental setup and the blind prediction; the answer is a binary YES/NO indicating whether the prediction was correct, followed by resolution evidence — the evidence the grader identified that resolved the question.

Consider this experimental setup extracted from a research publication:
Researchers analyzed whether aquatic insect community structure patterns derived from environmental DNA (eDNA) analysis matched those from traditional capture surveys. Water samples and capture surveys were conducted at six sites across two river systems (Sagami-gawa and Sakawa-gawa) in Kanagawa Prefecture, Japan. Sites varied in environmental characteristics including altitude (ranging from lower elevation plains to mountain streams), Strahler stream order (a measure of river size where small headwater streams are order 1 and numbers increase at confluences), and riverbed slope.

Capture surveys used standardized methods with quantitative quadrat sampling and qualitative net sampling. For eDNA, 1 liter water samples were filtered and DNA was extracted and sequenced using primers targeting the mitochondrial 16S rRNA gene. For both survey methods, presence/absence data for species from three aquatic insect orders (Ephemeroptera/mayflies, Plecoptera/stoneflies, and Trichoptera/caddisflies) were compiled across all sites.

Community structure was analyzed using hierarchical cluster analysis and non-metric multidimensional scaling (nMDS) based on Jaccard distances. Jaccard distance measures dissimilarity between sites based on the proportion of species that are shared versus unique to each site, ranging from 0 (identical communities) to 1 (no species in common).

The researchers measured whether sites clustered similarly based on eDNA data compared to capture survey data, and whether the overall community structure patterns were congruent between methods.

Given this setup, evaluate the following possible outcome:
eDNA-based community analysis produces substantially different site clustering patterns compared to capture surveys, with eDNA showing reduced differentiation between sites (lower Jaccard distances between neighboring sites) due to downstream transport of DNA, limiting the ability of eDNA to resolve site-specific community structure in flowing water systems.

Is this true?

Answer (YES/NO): NO